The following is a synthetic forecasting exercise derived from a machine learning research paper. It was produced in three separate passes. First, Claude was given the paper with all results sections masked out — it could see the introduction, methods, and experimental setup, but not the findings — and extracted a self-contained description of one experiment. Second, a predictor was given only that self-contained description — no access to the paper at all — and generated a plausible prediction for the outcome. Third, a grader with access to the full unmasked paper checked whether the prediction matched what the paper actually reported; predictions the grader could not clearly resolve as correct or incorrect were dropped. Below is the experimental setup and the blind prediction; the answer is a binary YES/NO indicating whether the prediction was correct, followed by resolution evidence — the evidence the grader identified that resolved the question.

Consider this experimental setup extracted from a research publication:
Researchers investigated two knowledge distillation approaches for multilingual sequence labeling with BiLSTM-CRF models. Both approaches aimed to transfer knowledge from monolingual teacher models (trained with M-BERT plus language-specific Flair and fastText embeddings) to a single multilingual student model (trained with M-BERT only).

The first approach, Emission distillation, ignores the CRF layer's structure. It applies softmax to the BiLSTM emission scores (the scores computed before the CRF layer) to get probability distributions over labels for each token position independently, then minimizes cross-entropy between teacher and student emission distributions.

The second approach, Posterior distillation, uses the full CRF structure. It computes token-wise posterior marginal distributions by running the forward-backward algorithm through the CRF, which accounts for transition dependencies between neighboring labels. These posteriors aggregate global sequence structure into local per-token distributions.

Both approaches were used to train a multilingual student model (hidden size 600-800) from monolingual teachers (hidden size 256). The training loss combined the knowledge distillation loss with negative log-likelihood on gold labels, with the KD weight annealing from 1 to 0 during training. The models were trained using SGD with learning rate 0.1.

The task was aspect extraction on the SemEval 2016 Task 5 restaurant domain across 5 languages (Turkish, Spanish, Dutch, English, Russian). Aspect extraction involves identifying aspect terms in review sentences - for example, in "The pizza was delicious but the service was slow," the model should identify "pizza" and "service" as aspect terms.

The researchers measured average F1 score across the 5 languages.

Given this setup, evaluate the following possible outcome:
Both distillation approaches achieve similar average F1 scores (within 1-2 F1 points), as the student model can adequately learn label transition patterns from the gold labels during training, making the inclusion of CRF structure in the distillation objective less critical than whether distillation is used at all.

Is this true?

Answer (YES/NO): NO